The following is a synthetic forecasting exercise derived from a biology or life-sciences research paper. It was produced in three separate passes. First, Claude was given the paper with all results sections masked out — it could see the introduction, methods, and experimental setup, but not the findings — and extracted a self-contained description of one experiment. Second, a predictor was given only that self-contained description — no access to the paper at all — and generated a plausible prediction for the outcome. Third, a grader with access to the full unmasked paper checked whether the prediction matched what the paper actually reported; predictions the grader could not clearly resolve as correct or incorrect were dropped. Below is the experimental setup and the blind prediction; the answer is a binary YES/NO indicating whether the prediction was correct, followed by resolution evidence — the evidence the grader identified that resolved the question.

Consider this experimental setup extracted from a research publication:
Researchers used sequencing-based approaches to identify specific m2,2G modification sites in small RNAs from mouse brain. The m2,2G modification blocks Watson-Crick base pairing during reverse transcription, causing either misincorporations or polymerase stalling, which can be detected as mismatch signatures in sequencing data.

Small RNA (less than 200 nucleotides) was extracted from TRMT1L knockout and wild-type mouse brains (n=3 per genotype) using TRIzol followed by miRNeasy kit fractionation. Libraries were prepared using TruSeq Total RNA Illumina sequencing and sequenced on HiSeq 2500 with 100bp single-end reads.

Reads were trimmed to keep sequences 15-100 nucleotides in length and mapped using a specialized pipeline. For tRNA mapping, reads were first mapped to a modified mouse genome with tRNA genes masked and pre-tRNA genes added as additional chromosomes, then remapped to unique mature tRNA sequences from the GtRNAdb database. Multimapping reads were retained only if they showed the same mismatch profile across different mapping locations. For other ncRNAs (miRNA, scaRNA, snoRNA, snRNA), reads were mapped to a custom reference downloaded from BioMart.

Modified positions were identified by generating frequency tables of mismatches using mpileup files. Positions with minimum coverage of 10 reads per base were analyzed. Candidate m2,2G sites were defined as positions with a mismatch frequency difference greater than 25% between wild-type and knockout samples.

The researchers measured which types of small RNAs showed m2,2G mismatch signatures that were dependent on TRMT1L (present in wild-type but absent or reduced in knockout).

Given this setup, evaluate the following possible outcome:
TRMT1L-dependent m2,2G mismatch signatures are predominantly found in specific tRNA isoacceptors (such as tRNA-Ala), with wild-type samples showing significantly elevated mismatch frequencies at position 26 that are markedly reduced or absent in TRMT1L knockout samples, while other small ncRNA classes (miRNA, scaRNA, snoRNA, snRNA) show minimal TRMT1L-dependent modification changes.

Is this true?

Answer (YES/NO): YES